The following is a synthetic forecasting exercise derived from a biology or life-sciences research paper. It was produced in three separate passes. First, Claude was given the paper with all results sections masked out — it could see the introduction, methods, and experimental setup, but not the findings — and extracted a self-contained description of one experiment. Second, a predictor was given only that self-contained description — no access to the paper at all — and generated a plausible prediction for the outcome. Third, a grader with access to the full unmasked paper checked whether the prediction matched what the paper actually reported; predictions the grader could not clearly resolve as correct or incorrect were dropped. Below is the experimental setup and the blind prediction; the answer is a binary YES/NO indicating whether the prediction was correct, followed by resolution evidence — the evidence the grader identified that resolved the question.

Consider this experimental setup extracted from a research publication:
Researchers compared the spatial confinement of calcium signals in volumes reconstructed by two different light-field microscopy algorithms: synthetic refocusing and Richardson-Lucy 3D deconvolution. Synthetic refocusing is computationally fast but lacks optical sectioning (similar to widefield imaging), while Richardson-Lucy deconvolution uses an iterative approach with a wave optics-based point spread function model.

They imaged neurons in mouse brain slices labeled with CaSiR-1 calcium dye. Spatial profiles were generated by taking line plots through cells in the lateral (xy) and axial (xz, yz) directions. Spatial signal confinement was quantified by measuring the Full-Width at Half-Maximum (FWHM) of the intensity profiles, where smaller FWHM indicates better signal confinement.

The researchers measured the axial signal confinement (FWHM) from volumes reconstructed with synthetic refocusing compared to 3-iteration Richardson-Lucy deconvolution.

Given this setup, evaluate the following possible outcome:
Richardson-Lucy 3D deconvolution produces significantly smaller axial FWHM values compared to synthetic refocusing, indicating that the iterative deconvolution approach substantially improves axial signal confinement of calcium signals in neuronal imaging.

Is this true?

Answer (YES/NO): YES